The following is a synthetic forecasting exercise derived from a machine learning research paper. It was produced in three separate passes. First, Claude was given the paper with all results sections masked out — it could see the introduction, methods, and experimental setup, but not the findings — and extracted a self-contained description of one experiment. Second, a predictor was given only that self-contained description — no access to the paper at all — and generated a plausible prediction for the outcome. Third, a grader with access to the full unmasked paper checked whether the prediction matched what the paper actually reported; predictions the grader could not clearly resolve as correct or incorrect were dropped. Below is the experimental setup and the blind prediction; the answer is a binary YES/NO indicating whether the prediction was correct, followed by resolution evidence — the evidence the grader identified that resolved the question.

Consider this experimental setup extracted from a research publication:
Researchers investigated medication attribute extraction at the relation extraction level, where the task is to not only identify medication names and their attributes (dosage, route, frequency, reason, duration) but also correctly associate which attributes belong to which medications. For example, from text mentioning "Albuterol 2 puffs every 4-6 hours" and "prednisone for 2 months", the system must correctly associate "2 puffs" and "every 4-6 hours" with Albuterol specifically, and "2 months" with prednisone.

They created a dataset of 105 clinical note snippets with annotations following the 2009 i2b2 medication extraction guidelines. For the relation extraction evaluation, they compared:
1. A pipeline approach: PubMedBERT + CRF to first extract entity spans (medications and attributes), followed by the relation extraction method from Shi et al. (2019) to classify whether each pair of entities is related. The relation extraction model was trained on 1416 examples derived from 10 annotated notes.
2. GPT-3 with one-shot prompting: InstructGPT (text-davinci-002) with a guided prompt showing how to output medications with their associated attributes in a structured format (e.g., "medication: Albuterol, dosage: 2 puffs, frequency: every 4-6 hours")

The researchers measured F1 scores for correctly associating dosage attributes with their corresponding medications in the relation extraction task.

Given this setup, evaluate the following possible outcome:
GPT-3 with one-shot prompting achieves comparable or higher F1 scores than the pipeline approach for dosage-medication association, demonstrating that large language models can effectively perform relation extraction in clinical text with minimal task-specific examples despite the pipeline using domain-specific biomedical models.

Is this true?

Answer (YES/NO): YES